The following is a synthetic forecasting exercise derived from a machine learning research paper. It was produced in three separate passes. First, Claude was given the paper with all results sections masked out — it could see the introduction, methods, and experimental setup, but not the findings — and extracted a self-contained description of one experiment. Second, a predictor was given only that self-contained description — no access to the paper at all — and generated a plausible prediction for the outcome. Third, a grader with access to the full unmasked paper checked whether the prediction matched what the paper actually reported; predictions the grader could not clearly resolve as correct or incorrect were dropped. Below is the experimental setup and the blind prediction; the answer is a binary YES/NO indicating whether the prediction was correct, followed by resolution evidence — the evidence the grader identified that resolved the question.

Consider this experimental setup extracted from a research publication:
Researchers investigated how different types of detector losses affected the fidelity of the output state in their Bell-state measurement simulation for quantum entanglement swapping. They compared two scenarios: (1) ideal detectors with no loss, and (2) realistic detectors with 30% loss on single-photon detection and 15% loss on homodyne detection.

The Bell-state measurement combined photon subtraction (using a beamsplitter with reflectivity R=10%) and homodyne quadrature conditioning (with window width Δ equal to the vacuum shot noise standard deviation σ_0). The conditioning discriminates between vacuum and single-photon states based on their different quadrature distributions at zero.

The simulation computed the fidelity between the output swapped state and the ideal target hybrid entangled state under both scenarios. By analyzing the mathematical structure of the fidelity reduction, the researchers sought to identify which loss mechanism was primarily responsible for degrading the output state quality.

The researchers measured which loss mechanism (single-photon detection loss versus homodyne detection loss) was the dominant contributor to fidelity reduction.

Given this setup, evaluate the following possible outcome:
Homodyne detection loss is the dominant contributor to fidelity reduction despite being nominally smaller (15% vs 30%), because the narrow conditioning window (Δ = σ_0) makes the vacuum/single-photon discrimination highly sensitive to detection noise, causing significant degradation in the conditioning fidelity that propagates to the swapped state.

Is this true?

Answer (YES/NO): YES